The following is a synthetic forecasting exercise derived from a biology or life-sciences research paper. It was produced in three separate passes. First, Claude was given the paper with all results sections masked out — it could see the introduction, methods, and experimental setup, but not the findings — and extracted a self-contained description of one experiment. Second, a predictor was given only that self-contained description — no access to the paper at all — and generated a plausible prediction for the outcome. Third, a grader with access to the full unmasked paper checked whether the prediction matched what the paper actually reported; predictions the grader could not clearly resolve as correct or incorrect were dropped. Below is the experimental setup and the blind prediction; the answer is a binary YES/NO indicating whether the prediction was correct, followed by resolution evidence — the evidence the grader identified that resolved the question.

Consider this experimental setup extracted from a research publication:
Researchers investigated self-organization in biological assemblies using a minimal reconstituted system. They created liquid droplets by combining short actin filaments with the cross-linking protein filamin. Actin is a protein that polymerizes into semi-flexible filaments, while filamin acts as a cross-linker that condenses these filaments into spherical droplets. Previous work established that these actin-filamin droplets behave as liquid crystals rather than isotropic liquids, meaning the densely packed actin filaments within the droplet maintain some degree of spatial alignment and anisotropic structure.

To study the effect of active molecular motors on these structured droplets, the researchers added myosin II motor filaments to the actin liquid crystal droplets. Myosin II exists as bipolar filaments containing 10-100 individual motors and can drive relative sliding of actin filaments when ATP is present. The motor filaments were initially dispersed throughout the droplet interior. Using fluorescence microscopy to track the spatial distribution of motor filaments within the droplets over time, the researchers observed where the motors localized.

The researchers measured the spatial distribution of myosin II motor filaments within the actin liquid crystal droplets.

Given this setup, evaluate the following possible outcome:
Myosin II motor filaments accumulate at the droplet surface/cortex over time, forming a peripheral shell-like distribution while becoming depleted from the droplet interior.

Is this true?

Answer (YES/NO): NO